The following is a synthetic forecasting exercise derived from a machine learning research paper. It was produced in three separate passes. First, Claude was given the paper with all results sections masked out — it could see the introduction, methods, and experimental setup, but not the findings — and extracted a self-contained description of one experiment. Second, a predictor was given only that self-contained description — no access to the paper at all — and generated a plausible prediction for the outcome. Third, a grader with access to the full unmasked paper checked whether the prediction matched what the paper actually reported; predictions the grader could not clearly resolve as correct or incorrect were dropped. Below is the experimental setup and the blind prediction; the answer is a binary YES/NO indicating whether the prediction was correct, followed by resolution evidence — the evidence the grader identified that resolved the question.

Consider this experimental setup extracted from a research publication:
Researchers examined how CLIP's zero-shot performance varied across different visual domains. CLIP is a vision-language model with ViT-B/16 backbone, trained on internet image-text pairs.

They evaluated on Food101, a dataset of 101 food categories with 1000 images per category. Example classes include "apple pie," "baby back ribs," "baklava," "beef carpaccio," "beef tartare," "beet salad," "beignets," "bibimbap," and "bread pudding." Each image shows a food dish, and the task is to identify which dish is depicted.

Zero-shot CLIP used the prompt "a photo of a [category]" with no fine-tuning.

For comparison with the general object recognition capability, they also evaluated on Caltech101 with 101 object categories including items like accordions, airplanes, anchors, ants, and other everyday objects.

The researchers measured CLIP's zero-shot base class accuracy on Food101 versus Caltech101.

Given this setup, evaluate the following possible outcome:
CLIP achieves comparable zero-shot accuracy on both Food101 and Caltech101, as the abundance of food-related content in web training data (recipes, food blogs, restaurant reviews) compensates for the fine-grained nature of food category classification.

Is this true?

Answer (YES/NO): NO